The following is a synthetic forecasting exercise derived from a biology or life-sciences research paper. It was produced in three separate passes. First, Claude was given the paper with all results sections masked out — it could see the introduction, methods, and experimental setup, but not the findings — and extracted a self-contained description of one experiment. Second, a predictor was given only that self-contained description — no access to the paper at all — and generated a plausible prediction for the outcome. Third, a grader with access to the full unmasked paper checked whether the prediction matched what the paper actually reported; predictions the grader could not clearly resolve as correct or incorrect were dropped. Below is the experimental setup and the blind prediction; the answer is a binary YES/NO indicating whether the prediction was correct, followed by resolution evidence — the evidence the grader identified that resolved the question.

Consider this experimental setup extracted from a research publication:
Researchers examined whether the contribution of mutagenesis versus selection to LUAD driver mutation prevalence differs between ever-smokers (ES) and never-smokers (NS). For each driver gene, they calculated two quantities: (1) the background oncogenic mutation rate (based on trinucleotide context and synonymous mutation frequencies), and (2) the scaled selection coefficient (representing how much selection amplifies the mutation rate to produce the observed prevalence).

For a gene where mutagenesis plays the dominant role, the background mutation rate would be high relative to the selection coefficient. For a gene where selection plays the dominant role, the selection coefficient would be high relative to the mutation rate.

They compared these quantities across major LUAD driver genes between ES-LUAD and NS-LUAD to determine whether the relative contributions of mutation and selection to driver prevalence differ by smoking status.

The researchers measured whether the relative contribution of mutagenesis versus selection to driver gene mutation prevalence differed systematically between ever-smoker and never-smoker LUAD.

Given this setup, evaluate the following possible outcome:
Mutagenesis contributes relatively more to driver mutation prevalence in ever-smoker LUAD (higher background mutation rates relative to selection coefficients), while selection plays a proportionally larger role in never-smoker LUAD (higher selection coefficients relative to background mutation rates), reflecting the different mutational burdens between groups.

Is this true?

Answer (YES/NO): NO